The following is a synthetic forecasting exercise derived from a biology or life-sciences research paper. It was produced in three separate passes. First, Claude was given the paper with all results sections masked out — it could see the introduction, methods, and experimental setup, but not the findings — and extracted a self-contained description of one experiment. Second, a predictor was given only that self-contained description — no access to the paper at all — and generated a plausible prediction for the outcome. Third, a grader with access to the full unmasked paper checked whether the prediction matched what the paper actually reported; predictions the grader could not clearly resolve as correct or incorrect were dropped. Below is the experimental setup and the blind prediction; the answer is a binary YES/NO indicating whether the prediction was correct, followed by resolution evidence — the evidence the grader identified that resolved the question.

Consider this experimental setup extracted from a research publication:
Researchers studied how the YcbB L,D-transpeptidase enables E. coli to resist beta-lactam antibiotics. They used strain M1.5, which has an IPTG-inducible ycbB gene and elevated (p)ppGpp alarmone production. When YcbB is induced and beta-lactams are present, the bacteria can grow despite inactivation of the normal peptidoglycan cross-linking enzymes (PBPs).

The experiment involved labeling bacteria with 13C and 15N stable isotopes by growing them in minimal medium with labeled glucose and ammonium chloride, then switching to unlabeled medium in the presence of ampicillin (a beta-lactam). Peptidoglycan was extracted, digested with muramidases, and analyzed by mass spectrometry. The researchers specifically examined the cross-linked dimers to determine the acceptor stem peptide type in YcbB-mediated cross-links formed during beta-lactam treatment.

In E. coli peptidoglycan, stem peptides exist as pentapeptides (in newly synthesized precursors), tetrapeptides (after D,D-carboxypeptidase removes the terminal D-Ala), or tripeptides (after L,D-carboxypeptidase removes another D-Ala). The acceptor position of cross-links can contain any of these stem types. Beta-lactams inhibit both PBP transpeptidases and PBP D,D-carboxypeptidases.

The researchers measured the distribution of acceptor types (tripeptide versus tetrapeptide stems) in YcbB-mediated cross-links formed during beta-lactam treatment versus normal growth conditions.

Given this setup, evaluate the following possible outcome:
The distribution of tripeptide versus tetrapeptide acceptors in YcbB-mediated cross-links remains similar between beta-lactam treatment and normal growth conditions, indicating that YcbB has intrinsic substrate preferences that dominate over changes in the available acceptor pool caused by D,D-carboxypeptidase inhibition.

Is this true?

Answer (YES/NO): NO